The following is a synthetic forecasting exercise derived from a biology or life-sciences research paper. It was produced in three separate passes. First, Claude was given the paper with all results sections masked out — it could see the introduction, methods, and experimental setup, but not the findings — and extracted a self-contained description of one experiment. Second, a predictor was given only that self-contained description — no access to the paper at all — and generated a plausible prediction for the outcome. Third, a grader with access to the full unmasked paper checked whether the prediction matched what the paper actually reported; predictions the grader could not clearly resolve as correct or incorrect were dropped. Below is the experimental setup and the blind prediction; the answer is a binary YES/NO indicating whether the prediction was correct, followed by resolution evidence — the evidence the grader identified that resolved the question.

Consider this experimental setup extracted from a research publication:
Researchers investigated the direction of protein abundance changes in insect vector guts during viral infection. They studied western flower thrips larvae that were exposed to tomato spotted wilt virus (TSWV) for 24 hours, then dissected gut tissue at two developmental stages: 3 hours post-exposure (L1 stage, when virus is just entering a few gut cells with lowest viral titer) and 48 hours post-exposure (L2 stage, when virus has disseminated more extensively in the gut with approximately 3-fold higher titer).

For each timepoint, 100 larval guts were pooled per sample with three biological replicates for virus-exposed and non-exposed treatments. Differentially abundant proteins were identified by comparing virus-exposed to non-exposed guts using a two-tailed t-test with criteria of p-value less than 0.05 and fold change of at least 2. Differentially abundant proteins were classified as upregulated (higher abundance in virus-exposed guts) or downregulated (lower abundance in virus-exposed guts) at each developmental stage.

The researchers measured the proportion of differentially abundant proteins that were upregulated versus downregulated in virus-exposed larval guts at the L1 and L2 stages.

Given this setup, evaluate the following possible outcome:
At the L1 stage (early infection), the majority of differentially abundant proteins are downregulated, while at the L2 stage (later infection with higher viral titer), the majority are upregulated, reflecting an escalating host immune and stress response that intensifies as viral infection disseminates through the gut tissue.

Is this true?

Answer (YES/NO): NO